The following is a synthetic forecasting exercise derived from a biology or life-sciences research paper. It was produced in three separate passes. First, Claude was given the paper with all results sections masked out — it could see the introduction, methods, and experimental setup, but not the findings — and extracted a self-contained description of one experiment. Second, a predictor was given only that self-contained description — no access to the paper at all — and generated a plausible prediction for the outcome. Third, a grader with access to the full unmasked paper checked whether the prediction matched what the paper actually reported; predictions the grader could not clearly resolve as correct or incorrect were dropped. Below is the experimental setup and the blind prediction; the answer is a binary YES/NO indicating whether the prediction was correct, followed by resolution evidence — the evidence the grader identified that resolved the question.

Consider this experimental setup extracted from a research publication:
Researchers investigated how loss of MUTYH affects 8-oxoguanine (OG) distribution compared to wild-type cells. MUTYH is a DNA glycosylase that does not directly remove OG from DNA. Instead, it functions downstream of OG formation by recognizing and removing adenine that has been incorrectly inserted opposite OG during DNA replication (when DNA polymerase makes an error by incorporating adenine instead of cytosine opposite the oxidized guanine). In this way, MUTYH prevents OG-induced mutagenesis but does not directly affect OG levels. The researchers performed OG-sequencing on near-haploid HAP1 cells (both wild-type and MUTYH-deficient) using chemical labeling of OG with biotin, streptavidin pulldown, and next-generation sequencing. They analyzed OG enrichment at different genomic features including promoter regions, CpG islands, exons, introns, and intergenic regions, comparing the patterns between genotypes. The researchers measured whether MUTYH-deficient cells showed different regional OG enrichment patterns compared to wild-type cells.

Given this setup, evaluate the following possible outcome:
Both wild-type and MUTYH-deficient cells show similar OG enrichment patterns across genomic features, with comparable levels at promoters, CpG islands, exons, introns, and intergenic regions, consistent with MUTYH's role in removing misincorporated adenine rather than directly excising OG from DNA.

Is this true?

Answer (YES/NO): YES